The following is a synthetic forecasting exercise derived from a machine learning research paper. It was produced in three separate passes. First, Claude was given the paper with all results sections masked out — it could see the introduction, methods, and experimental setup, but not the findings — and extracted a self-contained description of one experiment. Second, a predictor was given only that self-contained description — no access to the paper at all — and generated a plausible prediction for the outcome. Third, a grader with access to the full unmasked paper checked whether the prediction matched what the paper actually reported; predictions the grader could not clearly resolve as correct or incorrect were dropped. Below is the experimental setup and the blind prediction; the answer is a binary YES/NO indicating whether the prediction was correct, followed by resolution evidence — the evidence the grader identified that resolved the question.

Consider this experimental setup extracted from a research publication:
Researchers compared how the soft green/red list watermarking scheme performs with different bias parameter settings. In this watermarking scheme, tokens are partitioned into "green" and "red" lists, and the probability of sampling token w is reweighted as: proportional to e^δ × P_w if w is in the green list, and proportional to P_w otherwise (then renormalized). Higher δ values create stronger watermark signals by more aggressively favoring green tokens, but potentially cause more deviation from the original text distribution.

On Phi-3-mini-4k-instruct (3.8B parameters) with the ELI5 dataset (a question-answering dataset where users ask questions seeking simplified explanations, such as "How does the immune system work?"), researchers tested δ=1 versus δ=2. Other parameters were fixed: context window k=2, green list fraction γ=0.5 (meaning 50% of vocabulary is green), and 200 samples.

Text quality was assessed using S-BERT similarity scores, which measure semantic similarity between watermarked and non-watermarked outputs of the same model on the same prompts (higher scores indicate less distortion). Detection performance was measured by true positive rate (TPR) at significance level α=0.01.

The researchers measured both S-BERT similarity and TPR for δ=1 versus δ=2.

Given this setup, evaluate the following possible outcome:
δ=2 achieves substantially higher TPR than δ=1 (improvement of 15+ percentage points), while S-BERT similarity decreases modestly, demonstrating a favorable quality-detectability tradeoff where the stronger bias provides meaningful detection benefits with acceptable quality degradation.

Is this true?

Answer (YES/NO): NO